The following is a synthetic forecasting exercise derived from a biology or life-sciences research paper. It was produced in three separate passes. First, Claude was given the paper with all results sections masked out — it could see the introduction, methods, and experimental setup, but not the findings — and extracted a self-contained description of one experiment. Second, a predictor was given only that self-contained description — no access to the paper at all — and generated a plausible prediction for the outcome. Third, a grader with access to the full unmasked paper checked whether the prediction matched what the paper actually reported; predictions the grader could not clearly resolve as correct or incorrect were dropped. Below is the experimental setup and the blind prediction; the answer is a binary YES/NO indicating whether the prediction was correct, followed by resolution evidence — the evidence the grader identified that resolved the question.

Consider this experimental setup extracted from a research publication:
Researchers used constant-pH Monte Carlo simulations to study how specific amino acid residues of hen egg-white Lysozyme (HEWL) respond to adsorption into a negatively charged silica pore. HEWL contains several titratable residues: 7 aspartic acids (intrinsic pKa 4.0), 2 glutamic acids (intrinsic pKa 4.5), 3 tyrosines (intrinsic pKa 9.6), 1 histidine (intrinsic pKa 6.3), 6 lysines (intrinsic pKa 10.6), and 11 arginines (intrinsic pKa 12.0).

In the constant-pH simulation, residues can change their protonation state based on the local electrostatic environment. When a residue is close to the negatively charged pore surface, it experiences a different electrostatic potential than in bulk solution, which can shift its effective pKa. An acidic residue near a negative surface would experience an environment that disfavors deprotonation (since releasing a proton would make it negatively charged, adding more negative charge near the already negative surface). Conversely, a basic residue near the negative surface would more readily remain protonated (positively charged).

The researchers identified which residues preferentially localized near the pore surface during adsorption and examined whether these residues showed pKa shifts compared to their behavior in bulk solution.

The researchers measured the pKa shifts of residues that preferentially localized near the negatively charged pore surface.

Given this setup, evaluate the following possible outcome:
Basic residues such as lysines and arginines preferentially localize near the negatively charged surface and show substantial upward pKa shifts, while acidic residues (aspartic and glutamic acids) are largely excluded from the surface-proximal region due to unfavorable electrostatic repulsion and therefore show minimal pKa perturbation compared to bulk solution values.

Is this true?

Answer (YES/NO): NO